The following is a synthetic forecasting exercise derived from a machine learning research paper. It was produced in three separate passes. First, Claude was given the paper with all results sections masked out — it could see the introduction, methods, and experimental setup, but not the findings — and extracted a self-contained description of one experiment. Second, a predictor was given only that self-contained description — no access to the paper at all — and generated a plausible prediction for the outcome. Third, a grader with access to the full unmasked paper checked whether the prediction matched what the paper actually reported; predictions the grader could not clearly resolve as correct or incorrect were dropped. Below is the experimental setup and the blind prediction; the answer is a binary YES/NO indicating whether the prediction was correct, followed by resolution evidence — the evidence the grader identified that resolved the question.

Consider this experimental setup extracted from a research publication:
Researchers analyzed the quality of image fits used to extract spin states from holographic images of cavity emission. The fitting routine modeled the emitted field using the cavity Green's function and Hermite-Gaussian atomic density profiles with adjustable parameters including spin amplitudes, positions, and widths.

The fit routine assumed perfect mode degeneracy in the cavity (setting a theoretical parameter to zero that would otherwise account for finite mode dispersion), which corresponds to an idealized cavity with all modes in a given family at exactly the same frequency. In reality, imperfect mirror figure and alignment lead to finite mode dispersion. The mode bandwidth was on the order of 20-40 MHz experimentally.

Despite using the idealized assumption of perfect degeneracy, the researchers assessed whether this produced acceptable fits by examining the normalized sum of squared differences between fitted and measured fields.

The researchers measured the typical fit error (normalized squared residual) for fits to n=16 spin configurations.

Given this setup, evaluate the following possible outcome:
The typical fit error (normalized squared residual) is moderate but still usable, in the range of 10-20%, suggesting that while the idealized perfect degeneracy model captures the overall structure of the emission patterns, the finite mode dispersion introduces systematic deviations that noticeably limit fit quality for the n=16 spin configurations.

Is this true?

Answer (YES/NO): NO